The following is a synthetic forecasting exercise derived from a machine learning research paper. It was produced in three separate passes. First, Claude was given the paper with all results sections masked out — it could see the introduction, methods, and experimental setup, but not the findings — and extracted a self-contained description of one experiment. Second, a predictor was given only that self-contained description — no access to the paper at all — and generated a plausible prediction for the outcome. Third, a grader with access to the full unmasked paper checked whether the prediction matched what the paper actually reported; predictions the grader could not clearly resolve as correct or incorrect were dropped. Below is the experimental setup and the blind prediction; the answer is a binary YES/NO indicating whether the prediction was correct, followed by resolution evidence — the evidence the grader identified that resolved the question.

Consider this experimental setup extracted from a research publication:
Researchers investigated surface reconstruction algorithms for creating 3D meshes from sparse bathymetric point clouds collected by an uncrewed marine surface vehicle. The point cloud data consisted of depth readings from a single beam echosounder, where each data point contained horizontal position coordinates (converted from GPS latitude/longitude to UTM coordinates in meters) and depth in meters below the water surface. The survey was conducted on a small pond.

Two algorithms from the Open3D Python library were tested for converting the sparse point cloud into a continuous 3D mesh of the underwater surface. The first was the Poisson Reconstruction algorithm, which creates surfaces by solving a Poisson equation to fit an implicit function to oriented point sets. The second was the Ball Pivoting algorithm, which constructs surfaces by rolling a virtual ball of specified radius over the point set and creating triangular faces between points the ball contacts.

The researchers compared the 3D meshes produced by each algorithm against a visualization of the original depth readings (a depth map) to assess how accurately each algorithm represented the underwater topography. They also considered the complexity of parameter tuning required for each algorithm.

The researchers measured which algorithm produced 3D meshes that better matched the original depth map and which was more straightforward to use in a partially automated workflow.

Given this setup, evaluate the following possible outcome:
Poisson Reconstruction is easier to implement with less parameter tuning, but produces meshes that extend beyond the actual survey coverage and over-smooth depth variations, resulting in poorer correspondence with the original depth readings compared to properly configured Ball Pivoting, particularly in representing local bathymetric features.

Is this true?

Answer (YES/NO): NO